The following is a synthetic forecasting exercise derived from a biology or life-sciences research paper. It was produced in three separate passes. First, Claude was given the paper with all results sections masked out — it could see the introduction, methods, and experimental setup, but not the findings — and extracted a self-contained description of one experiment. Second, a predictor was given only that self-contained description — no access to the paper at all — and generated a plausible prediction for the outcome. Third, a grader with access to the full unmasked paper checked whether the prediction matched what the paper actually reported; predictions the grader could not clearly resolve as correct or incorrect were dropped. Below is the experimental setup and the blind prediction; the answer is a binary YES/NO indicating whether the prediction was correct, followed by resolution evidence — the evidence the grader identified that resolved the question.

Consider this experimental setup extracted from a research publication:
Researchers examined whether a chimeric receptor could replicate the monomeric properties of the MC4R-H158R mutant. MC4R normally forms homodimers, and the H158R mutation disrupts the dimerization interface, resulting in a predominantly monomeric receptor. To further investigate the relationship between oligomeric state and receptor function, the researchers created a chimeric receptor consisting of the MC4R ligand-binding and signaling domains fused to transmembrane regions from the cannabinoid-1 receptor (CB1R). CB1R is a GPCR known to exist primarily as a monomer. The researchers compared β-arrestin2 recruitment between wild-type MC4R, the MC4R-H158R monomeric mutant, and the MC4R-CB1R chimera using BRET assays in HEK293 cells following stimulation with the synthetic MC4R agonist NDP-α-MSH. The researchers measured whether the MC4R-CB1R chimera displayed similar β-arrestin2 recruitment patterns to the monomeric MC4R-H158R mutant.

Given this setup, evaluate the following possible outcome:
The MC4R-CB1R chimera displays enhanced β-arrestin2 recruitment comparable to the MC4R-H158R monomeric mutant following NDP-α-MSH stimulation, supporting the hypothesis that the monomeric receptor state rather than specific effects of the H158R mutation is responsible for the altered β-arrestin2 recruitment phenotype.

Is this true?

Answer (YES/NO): NO